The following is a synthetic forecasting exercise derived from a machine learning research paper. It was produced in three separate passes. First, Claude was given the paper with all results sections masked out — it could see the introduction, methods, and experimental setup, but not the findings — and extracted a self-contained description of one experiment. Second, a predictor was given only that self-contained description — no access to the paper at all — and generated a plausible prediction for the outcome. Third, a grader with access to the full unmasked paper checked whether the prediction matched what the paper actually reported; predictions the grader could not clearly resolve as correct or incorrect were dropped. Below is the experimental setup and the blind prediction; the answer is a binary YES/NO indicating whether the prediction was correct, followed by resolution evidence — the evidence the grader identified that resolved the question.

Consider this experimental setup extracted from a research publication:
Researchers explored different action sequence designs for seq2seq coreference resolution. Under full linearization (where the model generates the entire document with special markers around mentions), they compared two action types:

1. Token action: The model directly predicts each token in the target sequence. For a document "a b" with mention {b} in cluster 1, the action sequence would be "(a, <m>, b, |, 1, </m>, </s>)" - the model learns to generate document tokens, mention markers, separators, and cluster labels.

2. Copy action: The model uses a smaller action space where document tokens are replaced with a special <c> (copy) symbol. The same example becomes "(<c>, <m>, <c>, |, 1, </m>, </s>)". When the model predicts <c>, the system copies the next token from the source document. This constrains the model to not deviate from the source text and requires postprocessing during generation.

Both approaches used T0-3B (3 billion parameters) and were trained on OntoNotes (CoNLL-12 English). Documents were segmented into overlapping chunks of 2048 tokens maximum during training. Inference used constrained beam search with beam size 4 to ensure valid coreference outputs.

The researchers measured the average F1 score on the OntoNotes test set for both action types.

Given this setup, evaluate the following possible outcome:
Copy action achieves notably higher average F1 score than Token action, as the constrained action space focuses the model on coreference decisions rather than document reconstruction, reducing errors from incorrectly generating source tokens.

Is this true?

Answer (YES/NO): NO